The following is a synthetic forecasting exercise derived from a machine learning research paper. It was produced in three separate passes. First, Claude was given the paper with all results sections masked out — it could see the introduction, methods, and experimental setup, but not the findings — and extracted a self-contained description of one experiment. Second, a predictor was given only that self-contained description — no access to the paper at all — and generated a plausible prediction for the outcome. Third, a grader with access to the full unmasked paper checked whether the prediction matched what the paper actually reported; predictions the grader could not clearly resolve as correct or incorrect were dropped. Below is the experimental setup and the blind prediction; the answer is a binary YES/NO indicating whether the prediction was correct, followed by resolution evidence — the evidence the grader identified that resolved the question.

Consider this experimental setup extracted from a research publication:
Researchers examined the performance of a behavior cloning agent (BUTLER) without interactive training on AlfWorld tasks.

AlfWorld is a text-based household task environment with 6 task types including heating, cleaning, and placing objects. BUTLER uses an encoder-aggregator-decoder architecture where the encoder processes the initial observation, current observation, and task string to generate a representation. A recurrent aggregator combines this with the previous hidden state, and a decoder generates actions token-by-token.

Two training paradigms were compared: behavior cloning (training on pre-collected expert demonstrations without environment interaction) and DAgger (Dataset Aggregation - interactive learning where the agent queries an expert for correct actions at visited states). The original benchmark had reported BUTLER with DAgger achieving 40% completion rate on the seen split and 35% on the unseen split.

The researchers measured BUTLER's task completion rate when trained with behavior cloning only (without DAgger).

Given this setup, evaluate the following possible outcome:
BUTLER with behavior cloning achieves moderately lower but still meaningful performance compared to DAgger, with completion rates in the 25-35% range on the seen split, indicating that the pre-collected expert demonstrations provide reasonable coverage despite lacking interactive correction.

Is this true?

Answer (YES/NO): NO